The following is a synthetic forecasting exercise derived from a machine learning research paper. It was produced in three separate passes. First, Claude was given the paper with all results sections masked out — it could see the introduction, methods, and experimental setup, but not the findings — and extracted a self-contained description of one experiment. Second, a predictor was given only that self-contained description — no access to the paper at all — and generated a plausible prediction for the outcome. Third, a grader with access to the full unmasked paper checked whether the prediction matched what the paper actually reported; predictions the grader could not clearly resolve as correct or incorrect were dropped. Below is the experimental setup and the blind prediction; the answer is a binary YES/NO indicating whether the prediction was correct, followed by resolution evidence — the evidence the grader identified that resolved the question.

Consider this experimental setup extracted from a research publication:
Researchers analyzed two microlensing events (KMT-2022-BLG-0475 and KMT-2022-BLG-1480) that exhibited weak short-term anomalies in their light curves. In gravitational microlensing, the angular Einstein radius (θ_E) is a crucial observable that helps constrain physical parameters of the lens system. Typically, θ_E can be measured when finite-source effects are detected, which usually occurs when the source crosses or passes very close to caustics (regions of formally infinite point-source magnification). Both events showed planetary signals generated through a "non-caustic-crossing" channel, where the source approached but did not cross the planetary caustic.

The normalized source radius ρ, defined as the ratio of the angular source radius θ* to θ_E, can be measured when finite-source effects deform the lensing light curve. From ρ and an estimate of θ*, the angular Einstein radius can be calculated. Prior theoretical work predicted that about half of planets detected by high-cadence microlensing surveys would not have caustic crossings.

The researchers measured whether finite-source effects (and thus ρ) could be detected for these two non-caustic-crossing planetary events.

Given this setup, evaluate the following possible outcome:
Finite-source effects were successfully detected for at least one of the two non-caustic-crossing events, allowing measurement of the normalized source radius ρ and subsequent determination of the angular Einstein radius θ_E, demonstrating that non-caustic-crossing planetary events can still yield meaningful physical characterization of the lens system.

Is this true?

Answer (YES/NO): YES